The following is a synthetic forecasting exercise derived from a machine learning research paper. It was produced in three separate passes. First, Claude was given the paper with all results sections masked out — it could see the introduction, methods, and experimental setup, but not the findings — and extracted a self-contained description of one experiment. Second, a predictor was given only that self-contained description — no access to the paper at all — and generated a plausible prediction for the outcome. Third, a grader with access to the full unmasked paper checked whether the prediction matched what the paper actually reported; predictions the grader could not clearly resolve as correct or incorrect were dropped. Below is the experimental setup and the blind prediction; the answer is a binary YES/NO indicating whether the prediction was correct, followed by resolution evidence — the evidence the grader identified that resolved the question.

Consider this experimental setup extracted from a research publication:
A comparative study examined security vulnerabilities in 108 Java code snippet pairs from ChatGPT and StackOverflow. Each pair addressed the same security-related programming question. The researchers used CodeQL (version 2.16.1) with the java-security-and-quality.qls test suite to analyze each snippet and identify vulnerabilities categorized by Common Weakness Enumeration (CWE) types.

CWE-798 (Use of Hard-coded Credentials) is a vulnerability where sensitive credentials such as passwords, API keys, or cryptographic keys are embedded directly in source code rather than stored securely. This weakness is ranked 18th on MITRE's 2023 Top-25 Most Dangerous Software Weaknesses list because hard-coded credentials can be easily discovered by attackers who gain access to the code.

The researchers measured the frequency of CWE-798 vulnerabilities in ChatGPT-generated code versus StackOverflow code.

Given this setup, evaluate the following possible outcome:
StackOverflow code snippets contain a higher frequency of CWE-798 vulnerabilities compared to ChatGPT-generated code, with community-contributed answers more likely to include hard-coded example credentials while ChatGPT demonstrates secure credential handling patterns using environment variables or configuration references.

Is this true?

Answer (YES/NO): NO